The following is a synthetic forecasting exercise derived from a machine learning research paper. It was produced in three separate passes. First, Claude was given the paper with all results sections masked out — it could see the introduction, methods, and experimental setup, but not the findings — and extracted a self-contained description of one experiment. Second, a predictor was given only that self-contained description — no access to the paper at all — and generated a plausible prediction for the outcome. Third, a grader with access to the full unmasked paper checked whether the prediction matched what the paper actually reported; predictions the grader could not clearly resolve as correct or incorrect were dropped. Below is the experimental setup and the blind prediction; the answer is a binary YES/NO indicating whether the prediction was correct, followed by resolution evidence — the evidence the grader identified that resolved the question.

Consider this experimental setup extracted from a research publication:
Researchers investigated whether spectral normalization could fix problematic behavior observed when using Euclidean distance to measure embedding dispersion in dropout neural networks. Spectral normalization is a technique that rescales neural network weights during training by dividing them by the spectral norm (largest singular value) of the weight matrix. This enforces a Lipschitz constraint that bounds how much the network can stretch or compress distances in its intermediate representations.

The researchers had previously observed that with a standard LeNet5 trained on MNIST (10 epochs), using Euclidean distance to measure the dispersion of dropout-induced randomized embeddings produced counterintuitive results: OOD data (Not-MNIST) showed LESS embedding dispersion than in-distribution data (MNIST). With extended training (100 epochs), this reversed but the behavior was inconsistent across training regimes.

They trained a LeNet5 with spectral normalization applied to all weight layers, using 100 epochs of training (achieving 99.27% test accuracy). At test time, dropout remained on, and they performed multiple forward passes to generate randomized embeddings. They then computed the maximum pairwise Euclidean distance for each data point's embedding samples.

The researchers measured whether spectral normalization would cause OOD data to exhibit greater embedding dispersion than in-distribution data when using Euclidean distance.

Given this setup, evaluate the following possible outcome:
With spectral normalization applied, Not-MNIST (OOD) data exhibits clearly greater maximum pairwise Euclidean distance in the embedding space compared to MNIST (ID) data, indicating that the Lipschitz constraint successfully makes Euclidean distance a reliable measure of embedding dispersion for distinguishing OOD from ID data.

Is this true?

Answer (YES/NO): NO